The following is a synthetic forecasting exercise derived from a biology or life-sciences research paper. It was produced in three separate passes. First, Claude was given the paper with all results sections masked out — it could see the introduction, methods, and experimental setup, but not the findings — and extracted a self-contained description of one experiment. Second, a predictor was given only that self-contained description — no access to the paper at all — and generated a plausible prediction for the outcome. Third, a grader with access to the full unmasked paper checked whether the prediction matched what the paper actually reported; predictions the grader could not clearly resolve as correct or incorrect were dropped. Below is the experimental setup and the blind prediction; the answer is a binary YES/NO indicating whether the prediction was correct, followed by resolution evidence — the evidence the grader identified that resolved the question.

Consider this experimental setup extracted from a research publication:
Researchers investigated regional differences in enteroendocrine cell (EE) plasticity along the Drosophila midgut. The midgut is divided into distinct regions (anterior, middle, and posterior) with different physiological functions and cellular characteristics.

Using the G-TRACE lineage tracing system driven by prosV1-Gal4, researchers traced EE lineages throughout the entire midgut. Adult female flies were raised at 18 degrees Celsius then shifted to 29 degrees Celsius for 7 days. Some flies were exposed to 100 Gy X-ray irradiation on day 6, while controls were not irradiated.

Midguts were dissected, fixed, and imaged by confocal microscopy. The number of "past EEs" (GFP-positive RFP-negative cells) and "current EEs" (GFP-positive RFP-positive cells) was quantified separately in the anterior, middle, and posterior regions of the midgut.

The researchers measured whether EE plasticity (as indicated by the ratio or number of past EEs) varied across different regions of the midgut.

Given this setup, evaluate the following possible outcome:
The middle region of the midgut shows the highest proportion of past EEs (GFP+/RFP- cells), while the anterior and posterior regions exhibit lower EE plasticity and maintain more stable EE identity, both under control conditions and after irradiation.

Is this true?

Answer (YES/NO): NO